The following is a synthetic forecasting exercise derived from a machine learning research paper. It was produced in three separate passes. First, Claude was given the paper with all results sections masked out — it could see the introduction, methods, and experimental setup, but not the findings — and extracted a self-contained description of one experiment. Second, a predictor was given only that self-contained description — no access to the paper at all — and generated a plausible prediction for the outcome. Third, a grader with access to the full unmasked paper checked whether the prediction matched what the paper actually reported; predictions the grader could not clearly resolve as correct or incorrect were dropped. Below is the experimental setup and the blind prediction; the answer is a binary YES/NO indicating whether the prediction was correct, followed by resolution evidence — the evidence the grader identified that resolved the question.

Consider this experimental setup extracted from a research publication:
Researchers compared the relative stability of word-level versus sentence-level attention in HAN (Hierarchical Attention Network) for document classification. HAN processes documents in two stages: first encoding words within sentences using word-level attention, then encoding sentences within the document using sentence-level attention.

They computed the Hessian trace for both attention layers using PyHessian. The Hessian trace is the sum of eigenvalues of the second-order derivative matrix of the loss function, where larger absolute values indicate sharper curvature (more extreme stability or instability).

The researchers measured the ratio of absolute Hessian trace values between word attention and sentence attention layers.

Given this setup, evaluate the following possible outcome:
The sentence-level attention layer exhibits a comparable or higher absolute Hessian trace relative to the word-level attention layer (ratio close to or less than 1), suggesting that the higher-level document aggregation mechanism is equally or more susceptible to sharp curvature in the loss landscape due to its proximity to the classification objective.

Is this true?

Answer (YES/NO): NO